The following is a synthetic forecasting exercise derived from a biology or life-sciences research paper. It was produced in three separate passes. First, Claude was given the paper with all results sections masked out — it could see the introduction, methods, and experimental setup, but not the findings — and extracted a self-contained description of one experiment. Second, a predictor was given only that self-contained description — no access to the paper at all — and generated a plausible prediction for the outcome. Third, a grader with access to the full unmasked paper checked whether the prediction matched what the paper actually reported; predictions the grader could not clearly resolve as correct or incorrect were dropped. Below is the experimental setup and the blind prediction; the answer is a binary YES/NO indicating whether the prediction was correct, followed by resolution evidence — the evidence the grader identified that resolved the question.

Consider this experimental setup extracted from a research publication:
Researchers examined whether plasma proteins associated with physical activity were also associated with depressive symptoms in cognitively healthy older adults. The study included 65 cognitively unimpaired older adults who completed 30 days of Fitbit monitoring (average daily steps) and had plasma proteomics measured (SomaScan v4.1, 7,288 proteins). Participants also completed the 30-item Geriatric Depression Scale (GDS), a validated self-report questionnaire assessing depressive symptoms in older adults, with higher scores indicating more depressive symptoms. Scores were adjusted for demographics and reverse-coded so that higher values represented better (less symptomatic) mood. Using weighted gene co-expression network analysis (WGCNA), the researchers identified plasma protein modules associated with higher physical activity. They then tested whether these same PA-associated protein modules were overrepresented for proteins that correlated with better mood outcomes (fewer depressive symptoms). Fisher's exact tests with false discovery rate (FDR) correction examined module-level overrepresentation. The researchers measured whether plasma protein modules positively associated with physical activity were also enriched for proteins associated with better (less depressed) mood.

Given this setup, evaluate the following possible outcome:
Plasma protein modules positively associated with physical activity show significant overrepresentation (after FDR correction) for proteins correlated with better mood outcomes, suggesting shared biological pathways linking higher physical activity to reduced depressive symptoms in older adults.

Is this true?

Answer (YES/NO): YES